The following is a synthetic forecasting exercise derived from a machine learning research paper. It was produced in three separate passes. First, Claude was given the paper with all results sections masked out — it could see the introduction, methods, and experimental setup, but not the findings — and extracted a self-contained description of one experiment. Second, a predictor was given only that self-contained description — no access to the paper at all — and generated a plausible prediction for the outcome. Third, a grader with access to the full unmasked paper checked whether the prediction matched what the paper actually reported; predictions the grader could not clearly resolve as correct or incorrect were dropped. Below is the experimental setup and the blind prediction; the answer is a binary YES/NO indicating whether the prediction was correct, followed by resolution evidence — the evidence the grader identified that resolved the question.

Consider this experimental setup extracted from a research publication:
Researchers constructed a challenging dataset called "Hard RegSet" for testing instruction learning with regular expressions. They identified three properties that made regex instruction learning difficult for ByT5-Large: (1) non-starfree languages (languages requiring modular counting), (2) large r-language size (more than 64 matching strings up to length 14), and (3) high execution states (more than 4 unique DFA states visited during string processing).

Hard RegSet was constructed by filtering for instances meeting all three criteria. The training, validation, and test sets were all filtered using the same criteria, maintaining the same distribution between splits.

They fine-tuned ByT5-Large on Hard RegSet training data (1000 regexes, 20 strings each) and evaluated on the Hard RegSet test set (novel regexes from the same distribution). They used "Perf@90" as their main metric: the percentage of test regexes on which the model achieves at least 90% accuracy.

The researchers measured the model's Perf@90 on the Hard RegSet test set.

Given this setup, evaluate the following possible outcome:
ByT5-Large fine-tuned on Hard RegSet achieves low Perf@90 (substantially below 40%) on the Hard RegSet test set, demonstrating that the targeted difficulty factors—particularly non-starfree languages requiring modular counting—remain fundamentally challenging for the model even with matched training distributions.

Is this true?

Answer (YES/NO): NO